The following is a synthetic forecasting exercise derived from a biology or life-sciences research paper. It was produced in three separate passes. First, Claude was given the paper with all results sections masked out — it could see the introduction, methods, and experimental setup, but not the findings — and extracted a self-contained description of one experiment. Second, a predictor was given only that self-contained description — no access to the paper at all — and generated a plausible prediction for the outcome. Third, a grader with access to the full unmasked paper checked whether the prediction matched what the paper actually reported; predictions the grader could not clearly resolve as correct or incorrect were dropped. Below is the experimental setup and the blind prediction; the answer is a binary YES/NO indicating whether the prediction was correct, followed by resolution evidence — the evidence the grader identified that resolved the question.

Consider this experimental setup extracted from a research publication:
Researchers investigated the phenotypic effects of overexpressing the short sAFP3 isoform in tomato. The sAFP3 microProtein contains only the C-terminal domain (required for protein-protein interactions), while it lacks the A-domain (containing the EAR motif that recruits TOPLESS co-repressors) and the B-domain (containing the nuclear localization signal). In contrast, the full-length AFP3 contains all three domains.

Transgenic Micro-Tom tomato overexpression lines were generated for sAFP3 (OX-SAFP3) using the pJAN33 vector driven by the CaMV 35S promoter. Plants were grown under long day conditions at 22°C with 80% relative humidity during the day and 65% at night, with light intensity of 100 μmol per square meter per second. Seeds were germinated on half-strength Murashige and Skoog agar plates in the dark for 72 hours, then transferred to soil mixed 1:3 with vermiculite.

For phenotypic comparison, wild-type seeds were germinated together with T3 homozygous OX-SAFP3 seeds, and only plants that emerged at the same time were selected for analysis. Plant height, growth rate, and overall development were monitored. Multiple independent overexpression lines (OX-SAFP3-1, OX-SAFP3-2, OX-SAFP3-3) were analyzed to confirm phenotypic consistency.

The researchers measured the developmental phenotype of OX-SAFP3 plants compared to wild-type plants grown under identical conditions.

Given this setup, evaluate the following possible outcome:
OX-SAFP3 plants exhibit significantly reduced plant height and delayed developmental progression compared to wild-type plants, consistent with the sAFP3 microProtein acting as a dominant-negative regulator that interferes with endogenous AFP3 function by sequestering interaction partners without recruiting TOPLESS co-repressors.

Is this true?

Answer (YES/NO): YES